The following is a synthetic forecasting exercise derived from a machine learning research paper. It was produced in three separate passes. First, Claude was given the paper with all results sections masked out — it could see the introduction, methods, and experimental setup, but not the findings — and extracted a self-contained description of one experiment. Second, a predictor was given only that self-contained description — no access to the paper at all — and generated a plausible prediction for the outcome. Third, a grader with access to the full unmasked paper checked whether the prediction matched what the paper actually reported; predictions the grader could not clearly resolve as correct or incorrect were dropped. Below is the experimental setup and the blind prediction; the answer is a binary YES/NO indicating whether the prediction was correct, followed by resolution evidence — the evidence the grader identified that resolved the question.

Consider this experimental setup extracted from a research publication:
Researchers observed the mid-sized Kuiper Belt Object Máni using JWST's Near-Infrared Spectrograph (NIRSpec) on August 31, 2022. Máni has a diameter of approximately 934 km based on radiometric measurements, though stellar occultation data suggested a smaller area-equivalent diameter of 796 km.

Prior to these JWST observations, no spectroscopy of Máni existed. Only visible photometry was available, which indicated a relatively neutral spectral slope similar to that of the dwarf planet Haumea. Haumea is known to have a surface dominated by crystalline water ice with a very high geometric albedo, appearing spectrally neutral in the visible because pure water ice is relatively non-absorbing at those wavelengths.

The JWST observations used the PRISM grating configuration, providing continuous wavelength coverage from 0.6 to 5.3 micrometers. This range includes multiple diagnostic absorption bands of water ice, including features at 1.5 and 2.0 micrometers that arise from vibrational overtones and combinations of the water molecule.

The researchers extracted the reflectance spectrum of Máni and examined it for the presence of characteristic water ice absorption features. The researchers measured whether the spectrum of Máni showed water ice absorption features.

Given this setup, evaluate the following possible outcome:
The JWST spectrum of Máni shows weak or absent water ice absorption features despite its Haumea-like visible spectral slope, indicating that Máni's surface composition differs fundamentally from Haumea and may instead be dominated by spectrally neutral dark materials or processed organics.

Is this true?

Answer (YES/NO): NO